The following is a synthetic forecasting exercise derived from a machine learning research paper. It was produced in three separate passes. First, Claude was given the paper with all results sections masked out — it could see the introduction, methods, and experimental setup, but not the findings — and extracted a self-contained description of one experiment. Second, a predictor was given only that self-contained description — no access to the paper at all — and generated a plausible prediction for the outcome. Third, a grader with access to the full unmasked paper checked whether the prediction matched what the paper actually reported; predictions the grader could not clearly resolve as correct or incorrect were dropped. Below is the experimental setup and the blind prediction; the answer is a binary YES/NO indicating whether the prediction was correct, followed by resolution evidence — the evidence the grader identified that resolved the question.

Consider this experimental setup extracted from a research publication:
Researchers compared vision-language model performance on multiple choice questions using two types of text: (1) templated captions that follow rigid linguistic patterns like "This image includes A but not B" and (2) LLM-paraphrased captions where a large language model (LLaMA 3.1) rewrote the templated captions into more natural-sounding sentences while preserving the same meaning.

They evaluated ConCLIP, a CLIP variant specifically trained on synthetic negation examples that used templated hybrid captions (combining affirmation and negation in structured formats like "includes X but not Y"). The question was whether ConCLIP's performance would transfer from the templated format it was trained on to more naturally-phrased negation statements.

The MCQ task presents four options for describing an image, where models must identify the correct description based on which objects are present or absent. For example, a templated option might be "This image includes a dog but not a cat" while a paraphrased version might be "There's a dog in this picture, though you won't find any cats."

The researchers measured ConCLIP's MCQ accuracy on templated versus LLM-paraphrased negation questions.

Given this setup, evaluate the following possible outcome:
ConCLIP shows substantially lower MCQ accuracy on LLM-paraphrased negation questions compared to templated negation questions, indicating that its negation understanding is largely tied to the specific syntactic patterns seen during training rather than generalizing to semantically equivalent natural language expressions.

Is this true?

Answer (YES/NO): YES